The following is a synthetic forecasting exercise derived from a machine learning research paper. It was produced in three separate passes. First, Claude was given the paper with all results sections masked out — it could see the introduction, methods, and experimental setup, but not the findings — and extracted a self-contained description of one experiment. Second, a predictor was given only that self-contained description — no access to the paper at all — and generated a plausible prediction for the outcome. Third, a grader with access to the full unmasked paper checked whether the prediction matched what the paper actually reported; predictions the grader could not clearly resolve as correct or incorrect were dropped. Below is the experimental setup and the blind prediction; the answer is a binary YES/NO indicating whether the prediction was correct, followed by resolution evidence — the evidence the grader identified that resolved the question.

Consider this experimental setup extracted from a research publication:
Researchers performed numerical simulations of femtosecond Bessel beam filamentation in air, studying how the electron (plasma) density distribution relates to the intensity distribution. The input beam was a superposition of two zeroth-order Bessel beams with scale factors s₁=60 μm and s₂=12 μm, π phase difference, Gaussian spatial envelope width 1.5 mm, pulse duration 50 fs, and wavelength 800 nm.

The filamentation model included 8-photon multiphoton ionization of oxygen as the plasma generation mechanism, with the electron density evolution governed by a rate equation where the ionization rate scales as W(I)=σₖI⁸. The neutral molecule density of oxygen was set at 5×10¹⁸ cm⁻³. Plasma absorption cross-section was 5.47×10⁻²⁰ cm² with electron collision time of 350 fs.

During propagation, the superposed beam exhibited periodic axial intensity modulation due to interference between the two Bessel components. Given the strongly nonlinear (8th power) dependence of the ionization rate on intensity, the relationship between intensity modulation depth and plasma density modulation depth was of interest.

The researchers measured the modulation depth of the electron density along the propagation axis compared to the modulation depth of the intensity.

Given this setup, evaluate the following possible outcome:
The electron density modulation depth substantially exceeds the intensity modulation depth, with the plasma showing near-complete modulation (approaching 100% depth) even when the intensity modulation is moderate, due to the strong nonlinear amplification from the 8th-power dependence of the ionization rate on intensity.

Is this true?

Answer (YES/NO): NO